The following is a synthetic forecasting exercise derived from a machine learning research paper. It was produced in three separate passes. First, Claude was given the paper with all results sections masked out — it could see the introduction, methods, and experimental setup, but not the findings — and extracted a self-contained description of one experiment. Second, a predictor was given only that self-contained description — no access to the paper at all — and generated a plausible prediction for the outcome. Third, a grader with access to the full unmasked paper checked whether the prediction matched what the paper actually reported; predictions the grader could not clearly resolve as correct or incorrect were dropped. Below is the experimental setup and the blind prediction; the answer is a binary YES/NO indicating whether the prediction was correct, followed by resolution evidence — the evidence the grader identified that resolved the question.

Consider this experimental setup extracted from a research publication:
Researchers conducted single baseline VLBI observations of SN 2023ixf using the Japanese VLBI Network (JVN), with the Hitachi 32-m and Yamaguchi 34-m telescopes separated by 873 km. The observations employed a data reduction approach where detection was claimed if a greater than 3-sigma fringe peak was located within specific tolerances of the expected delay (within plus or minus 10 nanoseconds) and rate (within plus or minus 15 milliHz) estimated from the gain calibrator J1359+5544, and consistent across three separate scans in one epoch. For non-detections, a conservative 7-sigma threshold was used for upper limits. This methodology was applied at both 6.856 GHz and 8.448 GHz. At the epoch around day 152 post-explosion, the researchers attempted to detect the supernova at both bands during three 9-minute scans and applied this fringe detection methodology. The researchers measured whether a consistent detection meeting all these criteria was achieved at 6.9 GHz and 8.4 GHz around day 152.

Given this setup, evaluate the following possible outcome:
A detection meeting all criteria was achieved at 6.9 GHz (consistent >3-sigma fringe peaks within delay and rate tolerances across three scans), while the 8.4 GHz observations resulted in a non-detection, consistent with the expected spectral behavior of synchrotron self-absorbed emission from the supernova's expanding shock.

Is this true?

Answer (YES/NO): NO